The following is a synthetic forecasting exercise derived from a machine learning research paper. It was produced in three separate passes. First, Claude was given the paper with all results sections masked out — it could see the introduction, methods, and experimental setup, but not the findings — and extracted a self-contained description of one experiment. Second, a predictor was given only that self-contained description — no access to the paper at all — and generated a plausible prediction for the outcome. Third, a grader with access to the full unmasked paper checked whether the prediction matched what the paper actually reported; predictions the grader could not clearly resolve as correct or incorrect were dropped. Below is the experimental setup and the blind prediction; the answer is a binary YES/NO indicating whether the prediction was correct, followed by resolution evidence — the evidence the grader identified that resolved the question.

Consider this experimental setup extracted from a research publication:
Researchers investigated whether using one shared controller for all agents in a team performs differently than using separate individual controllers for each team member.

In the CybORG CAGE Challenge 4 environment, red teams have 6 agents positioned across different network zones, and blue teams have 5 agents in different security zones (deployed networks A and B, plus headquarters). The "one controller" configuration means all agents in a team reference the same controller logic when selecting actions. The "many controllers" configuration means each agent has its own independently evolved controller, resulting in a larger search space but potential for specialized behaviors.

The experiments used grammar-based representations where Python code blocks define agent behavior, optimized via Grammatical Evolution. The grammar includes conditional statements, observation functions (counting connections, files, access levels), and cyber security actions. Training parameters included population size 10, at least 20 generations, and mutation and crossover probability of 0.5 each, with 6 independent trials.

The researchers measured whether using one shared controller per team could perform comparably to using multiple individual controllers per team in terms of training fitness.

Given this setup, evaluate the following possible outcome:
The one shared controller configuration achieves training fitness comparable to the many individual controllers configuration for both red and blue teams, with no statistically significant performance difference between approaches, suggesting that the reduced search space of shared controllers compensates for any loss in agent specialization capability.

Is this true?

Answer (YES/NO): YES